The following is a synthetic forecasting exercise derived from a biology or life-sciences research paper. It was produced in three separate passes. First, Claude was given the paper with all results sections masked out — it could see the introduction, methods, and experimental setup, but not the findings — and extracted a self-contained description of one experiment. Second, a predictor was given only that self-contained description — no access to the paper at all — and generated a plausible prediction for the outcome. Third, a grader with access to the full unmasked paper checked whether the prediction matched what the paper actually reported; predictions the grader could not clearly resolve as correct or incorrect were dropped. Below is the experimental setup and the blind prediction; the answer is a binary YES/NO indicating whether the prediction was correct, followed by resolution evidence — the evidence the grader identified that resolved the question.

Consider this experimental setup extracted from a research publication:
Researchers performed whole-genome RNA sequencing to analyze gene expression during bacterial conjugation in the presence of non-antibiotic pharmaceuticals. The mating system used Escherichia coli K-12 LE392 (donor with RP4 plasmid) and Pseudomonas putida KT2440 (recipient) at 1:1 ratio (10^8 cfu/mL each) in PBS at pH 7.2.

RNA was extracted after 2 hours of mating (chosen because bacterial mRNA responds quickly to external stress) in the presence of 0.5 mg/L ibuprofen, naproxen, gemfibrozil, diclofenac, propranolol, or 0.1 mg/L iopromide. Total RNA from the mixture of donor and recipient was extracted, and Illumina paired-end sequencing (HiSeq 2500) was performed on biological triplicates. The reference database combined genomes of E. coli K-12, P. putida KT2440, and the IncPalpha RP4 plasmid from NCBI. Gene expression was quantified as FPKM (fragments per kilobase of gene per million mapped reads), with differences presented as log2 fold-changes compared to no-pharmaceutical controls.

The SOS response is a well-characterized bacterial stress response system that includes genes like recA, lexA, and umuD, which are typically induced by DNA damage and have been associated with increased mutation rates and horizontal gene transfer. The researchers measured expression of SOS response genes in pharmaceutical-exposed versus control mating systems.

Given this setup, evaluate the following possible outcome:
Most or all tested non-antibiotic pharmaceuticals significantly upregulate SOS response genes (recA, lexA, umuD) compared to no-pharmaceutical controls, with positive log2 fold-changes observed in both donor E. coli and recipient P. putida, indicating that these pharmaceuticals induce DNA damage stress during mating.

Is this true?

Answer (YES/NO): YES